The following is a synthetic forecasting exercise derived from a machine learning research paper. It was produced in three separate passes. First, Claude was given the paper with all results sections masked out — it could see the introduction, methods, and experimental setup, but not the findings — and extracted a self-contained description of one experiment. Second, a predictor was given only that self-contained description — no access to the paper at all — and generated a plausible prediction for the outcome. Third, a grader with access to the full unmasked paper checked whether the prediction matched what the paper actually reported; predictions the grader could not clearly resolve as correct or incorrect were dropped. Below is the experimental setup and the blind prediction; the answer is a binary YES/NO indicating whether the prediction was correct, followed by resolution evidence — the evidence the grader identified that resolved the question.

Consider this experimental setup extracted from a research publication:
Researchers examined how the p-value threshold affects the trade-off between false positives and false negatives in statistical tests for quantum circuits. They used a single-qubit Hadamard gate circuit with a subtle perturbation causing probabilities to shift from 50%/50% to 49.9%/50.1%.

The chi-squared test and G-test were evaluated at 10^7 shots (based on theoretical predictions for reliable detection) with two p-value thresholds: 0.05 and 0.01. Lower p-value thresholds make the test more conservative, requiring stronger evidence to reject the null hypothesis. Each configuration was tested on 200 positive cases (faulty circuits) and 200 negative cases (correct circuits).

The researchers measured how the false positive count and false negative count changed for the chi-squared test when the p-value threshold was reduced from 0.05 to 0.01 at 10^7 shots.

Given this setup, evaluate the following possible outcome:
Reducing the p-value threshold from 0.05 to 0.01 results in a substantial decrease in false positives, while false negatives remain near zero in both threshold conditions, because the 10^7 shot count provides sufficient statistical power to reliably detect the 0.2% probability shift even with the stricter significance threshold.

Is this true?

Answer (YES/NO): NO